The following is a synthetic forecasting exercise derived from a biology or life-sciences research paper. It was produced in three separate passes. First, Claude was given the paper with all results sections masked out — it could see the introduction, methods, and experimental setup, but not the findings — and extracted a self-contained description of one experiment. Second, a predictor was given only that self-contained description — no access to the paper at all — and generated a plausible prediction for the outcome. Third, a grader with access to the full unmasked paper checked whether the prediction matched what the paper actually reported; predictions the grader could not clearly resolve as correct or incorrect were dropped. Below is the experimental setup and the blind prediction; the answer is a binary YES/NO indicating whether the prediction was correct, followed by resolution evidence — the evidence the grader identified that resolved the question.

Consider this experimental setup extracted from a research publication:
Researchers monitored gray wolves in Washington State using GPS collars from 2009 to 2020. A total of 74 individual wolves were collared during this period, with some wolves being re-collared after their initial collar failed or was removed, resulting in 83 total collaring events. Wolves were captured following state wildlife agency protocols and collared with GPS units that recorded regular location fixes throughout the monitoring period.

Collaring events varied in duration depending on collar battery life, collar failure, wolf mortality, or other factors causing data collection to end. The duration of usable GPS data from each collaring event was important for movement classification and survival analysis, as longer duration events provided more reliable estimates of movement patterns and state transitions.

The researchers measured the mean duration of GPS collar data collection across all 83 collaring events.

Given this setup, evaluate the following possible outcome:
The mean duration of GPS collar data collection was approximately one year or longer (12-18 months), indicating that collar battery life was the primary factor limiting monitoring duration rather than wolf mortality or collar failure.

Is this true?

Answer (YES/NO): YES